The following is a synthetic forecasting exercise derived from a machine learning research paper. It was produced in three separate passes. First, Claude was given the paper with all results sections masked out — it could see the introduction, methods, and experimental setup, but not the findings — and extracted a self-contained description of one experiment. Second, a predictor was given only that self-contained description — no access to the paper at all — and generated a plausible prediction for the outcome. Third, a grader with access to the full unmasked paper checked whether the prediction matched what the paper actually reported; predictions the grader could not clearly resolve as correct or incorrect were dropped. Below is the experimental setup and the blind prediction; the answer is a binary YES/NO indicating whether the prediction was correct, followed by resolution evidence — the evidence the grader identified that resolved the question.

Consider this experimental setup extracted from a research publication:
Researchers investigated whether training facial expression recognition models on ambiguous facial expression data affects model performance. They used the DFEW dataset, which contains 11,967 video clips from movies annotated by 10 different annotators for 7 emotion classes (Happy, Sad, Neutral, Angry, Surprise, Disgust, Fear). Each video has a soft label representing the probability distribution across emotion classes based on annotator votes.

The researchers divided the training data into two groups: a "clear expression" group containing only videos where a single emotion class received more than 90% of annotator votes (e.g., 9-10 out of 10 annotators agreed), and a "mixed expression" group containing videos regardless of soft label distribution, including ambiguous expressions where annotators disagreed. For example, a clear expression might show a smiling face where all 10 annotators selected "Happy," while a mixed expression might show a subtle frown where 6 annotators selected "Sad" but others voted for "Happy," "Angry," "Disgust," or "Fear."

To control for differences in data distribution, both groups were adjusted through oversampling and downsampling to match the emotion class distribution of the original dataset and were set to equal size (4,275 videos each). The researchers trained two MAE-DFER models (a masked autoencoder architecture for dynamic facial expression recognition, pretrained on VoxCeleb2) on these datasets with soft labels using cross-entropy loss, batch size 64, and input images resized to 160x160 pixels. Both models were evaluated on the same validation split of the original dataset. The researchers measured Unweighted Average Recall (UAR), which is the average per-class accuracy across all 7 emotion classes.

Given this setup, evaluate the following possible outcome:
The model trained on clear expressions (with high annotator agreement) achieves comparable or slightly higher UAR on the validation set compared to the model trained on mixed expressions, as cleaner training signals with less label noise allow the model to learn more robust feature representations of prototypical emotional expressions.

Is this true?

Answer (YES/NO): NO